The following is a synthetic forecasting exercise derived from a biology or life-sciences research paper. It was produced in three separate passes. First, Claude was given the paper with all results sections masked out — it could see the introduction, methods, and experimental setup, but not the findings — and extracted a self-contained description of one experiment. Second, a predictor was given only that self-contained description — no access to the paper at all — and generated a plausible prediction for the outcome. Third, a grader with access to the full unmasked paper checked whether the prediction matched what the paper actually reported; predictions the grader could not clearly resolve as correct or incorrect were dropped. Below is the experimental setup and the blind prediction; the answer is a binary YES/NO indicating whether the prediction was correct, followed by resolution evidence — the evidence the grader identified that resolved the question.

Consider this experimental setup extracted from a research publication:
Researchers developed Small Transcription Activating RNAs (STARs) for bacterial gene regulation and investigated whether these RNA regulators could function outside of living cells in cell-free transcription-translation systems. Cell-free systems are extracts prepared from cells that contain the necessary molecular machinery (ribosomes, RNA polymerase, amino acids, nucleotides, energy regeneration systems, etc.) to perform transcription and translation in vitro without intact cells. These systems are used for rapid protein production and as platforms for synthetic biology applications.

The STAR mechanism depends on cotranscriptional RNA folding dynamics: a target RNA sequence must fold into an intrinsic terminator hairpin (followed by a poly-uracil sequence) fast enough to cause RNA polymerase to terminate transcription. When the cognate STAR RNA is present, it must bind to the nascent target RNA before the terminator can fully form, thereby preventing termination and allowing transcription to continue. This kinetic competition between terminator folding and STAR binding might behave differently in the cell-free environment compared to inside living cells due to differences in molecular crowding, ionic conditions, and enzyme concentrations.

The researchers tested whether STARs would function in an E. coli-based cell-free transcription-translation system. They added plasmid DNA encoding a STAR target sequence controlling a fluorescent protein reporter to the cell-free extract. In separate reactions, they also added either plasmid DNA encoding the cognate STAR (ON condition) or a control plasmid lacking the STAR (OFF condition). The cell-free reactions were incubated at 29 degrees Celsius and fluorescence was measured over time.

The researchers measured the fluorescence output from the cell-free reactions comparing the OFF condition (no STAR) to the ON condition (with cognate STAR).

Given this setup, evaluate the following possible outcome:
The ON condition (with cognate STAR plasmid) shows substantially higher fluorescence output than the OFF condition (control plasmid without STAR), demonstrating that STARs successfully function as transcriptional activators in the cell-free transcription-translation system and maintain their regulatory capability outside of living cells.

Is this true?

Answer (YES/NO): YES